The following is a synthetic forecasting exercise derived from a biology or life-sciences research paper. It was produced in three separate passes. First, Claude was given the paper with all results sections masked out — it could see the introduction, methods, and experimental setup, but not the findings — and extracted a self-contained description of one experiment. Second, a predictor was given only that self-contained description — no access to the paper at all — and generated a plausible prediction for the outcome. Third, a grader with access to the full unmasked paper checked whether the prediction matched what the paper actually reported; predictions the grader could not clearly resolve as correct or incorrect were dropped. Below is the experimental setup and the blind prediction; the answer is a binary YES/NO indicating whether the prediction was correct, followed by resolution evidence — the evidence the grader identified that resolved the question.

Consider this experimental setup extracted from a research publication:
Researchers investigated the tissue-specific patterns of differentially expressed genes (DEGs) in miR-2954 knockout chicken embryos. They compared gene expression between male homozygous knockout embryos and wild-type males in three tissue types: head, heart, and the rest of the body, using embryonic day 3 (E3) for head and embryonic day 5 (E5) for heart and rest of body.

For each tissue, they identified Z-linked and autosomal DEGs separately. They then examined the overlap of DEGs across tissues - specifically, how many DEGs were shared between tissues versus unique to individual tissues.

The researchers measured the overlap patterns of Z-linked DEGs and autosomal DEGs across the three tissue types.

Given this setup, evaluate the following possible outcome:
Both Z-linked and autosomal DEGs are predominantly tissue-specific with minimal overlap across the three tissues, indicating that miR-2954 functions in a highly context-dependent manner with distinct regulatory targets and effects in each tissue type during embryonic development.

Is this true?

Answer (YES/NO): NO